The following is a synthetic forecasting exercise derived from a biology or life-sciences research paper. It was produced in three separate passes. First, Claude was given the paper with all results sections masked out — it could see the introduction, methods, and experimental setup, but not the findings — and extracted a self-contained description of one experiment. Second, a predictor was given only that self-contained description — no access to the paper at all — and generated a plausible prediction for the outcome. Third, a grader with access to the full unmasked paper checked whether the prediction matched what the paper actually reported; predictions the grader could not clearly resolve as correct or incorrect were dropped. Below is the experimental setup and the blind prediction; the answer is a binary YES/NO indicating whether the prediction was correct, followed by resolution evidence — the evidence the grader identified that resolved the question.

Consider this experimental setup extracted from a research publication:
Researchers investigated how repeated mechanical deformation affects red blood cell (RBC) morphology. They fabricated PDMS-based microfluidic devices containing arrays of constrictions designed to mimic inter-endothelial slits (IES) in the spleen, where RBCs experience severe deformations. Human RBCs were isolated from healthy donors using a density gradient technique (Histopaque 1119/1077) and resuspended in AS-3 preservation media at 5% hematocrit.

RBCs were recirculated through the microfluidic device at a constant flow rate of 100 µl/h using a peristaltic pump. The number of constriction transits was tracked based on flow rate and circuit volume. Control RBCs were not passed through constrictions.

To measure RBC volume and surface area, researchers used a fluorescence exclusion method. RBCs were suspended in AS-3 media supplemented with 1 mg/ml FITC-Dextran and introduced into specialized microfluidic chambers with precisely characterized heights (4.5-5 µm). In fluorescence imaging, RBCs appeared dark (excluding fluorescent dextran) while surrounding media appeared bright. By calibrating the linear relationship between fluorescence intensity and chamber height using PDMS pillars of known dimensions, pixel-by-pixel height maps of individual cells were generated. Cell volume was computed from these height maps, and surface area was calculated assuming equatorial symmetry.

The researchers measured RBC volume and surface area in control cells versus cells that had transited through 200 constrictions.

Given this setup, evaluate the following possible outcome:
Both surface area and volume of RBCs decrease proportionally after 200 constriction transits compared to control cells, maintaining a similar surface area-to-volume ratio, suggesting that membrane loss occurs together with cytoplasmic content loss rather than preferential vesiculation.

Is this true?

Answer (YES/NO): NO